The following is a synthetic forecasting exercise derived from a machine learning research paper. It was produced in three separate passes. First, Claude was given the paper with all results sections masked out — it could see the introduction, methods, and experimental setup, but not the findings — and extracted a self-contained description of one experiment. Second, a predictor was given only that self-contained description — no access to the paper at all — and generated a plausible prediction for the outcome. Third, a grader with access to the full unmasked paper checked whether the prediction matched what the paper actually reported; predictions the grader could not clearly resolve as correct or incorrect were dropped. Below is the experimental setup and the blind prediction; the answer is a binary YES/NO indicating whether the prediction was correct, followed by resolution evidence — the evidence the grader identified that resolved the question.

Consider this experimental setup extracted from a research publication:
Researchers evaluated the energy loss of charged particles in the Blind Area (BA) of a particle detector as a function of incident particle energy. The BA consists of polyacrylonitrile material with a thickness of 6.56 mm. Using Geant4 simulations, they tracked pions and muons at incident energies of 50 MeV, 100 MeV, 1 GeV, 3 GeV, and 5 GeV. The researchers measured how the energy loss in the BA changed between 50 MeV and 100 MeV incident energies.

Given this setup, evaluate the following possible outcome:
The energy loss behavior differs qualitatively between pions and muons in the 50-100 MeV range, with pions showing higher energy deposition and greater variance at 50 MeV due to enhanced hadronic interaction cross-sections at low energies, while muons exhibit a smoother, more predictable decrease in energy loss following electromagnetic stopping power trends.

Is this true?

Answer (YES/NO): NO